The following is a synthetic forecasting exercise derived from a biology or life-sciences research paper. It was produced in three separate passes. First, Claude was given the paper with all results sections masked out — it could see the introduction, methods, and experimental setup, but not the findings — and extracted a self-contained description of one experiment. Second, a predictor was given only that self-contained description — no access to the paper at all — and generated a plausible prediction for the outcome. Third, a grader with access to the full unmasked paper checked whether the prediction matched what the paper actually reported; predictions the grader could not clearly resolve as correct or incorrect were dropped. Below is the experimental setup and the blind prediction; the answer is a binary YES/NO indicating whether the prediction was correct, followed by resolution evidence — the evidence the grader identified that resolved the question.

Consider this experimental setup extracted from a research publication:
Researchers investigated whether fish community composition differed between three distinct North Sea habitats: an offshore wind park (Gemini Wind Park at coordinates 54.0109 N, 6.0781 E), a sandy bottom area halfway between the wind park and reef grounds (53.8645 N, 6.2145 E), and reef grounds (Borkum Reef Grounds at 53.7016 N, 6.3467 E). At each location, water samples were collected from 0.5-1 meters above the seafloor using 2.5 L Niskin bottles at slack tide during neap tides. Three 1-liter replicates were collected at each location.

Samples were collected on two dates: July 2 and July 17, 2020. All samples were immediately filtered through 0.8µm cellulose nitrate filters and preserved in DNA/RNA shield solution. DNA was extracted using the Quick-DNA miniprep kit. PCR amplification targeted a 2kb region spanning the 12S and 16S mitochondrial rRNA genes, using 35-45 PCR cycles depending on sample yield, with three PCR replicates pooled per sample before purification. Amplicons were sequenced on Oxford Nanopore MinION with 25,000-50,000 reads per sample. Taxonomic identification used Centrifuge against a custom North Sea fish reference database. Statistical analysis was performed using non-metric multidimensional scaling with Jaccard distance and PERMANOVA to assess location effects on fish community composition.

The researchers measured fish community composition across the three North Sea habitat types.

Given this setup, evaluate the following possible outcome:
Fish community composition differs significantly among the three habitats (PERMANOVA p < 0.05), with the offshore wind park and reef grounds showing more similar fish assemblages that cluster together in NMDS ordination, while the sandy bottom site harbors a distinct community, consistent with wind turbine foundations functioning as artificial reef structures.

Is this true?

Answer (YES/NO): NO